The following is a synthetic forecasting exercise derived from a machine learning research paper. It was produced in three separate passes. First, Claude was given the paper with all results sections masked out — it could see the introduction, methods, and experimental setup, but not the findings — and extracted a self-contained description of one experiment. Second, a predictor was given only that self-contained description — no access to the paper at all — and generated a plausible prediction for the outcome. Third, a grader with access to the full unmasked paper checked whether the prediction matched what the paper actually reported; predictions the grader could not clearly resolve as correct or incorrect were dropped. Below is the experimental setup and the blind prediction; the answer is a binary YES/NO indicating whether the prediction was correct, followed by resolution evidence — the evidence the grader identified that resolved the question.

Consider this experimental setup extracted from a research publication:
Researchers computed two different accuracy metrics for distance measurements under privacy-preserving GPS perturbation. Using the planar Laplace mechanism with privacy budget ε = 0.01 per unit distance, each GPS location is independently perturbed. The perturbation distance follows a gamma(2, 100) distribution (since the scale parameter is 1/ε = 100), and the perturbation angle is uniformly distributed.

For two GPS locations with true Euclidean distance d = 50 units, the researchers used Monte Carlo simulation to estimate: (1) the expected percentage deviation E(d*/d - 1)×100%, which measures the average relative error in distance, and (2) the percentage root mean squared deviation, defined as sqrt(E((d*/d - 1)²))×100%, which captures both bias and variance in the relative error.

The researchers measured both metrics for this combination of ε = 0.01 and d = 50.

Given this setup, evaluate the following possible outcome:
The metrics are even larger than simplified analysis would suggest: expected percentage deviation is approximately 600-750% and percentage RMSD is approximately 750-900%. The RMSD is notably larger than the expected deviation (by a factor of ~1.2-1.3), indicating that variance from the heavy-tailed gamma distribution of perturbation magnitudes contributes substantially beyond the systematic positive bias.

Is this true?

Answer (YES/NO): NO